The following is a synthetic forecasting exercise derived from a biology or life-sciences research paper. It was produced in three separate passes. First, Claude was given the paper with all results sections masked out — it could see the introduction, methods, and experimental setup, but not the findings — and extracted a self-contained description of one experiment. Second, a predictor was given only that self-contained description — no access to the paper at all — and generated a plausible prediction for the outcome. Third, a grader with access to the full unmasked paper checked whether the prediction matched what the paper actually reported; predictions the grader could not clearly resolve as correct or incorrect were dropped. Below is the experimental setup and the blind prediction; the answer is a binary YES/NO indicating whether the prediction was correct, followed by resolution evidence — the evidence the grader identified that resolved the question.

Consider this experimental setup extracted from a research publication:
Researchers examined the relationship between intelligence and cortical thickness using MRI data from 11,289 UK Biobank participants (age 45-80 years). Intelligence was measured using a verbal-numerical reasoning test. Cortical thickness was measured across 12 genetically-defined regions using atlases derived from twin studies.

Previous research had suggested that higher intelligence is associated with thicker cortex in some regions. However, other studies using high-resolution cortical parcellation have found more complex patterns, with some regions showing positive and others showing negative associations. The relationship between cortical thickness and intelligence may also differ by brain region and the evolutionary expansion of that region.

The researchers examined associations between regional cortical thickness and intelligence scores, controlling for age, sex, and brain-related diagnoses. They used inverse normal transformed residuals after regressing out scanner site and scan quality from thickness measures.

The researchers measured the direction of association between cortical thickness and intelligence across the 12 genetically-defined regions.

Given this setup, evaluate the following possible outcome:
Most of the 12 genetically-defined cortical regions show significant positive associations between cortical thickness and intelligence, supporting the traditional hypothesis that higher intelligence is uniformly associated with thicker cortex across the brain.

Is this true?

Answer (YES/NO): NO